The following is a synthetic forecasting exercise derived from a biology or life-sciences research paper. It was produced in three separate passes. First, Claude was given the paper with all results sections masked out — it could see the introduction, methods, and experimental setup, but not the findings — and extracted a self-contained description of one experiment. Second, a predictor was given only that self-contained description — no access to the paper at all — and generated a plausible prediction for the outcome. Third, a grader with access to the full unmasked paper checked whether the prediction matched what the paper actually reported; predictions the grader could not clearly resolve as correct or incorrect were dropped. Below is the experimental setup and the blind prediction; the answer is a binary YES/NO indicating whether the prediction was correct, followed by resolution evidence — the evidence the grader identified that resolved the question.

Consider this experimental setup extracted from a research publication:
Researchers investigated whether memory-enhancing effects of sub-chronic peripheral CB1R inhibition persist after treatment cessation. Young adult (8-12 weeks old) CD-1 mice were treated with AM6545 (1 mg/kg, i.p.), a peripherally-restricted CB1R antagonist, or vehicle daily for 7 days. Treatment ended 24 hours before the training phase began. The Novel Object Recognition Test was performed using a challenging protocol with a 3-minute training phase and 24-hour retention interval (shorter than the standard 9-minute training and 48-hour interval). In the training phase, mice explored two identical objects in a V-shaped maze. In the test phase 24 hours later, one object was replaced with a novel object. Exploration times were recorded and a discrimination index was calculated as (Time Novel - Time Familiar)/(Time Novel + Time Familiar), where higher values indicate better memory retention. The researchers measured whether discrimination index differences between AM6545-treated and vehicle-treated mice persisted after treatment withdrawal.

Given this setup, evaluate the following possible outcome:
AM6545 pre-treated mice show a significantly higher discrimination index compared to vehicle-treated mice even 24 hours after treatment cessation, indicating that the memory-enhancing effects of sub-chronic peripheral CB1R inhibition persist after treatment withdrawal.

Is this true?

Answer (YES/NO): YES